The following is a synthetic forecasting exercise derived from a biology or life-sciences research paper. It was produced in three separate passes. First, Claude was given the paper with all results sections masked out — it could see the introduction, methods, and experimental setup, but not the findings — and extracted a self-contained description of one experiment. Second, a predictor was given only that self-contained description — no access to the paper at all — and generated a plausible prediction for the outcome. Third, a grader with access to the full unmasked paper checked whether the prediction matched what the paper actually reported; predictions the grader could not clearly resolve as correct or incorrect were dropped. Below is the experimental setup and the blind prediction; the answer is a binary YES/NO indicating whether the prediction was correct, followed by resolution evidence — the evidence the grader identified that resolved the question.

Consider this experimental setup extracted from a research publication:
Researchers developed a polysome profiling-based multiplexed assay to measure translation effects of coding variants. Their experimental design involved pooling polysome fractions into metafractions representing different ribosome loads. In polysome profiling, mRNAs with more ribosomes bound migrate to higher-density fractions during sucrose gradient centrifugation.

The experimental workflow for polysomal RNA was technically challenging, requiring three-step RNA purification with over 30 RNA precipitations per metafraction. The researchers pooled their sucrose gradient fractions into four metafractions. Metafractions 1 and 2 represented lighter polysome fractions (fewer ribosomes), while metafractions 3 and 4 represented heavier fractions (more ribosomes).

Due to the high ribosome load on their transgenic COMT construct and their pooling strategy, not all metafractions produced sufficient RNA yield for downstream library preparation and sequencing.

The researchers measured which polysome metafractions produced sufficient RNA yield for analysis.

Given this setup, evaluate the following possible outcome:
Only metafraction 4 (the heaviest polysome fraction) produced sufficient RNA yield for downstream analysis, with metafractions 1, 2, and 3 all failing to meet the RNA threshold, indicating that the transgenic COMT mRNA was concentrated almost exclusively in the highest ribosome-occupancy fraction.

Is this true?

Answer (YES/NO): NO